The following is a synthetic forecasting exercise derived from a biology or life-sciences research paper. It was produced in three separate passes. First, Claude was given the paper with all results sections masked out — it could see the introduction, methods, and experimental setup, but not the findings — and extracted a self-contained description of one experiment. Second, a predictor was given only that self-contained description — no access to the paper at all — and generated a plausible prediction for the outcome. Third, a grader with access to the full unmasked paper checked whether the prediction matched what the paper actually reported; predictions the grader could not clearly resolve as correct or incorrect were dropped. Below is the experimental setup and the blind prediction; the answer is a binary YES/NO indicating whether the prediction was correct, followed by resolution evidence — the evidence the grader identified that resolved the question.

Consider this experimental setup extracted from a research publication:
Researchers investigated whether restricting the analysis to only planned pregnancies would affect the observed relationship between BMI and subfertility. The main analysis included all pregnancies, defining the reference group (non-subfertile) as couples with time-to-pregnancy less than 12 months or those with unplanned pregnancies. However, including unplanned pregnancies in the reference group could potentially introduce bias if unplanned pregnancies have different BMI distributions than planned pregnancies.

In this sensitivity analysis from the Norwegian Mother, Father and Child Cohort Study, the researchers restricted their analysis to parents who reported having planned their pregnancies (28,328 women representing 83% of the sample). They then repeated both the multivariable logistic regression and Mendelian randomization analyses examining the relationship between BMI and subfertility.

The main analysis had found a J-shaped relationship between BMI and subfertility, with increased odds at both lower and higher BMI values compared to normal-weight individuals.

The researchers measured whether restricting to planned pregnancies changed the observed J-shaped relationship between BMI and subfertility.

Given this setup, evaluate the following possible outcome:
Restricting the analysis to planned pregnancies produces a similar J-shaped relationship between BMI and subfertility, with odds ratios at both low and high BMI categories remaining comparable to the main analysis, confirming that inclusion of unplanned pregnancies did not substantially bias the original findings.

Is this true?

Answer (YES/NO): YES